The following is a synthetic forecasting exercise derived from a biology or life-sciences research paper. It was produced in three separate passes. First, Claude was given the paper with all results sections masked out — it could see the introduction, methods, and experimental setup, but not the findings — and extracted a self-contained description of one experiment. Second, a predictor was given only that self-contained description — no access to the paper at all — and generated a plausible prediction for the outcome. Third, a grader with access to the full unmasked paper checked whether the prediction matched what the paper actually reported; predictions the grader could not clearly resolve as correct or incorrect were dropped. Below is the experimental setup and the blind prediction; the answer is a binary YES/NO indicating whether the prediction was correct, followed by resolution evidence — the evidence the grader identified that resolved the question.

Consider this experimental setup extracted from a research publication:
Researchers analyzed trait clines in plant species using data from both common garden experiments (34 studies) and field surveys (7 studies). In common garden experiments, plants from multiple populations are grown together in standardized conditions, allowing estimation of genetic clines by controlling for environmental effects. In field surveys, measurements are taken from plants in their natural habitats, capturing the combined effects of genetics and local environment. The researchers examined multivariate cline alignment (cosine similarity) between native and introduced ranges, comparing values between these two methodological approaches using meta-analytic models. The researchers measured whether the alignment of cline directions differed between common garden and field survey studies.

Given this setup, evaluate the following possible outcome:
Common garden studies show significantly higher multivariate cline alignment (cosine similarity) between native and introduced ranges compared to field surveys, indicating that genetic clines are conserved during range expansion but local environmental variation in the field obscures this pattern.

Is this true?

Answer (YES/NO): YES